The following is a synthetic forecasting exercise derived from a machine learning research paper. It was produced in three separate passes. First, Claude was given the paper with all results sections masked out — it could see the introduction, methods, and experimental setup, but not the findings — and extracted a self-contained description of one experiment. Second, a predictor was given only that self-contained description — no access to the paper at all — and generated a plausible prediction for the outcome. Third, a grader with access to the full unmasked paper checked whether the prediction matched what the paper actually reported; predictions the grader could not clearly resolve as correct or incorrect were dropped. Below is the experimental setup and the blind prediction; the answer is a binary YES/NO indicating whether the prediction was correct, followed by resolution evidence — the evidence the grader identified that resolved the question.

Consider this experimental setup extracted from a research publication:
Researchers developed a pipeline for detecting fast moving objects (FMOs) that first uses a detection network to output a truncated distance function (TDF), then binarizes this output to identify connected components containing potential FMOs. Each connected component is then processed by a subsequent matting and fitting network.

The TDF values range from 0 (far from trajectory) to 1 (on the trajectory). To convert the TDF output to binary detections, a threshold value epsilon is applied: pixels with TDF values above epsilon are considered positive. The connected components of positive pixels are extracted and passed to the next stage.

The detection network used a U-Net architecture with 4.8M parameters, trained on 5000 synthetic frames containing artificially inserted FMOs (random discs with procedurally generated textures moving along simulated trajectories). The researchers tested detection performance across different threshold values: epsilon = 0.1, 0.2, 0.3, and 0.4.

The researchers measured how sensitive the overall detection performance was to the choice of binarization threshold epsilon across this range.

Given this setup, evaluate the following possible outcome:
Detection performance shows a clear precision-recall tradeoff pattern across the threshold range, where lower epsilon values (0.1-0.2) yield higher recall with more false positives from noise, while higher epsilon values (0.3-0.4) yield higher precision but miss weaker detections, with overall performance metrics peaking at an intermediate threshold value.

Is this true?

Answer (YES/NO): NO